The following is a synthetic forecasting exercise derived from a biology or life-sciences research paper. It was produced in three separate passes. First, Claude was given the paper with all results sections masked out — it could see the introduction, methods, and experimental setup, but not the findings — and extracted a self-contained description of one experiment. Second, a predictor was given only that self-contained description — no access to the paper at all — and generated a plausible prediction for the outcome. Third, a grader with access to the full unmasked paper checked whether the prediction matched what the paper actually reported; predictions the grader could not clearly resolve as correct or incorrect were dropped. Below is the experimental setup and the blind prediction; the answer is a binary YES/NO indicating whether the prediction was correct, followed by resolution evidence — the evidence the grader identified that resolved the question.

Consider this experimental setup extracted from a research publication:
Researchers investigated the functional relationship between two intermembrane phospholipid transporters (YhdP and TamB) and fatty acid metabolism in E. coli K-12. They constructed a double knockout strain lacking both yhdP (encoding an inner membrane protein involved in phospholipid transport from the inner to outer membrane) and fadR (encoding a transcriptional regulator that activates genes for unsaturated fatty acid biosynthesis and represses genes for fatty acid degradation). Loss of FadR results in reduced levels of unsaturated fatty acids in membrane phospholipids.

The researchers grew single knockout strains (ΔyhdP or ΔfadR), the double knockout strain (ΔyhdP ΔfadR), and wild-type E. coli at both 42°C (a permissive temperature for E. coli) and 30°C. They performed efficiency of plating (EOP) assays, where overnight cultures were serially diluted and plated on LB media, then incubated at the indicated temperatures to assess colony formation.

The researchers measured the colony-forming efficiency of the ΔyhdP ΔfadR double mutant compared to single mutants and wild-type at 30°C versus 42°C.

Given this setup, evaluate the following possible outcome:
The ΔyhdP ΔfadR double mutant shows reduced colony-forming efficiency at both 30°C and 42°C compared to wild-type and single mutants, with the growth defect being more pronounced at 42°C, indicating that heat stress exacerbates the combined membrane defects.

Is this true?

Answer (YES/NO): NO